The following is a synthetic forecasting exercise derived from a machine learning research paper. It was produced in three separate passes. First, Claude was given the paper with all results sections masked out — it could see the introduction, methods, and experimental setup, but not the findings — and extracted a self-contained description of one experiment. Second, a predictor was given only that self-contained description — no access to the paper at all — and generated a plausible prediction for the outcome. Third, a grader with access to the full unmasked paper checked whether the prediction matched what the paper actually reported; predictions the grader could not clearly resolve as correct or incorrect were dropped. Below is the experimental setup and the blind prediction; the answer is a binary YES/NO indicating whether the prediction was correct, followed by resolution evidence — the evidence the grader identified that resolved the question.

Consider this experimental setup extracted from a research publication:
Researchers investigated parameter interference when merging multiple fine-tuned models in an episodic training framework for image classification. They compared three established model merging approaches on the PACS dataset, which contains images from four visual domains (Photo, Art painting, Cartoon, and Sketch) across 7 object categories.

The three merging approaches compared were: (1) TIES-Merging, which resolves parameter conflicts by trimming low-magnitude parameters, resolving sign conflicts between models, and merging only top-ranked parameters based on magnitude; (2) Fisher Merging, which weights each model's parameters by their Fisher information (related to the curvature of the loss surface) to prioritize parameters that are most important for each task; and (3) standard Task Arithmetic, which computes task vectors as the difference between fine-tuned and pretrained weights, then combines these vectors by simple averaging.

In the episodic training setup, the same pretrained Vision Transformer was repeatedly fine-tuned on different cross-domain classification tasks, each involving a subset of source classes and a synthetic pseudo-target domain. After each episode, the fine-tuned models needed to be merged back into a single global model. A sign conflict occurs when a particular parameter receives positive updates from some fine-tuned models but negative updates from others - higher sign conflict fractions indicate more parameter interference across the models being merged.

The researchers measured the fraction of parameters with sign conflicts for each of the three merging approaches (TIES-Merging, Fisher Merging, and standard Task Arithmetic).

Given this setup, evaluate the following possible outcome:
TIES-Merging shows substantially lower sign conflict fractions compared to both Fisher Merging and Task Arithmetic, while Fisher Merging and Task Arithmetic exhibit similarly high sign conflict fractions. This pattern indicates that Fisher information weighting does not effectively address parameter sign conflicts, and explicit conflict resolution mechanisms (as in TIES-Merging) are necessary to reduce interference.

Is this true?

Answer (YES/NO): NO